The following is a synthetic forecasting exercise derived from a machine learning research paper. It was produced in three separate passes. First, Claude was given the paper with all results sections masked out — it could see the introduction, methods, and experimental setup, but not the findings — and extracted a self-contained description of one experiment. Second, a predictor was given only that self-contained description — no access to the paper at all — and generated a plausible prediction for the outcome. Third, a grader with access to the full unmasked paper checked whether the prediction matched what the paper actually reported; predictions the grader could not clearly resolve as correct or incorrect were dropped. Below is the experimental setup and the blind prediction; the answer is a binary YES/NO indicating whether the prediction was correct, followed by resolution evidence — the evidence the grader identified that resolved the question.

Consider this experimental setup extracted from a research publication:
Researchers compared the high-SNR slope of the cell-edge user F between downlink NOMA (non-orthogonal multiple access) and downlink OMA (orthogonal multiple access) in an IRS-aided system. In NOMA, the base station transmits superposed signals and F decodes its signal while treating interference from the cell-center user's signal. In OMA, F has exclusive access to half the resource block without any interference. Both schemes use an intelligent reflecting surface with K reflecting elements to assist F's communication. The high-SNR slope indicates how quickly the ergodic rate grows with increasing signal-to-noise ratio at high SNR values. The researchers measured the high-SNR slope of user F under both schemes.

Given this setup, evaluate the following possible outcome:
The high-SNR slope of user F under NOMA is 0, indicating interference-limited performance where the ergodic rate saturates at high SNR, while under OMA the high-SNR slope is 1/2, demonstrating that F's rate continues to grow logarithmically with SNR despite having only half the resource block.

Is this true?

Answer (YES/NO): YES